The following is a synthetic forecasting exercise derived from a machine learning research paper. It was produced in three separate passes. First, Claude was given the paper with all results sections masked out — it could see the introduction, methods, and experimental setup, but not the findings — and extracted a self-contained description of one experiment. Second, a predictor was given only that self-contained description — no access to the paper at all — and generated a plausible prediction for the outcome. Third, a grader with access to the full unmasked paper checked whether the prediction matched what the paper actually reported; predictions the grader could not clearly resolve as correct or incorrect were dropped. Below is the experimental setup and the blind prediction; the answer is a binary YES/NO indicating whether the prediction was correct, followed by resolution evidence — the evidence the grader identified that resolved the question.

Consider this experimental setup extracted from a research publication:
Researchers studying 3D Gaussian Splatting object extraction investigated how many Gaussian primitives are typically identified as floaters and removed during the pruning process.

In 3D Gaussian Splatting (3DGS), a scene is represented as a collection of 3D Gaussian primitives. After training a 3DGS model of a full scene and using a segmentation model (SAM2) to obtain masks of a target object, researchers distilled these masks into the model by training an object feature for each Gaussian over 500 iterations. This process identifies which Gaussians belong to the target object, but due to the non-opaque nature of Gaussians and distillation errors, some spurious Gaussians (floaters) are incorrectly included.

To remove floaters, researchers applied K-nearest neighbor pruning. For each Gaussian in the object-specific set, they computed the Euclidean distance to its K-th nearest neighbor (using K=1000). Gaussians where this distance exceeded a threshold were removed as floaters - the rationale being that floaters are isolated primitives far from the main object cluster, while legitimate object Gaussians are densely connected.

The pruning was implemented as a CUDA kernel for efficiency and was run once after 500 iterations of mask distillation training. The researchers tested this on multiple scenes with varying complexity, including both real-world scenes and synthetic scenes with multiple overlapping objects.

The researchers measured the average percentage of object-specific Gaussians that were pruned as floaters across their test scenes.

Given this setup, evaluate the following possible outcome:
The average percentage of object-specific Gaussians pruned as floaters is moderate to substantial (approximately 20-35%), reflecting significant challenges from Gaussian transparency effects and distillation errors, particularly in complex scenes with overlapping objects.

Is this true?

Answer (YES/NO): NO